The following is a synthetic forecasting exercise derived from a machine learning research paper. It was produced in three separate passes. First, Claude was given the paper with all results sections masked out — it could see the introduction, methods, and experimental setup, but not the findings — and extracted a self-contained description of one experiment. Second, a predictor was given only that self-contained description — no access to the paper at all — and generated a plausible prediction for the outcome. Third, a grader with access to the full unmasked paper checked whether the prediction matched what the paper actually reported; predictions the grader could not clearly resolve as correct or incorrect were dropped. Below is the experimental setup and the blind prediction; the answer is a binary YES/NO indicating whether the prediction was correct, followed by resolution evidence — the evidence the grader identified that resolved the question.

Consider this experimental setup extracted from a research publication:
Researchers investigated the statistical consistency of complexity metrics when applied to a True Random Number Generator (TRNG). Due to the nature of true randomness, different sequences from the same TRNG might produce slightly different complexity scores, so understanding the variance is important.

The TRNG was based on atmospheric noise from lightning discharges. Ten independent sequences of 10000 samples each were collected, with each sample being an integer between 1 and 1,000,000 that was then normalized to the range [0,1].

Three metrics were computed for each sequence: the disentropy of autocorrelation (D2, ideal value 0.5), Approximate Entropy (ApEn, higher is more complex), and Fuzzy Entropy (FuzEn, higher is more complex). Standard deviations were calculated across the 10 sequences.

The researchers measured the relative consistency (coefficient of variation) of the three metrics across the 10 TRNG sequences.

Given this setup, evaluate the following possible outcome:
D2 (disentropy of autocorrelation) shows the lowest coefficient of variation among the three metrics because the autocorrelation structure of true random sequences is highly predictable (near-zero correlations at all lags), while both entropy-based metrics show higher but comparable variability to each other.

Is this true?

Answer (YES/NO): NO